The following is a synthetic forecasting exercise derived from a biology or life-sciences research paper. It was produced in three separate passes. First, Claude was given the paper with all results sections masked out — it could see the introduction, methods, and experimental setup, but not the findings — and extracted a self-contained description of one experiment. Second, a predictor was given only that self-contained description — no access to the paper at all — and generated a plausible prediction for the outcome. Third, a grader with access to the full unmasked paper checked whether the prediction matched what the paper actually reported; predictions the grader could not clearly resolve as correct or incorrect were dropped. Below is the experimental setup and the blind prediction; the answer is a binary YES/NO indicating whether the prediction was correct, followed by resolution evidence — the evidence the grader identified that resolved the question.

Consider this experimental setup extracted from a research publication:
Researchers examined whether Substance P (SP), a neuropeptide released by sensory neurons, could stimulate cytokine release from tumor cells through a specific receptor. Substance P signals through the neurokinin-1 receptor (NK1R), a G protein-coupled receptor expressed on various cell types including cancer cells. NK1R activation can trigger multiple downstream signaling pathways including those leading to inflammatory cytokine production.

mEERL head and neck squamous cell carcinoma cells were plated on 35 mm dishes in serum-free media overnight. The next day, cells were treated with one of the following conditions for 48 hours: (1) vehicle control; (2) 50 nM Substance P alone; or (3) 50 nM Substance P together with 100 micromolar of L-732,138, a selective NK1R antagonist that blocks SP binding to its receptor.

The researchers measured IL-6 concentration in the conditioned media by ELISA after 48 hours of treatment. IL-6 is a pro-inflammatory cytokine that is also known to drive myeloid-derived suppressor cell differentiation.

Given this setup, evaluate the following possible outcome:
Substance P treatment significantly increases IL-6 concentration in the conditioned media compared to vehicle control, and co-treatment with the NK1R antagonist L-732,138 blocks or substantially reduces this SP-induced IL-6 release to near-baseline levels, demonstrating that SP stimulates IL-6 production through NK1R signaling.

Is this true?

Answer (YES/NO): YES